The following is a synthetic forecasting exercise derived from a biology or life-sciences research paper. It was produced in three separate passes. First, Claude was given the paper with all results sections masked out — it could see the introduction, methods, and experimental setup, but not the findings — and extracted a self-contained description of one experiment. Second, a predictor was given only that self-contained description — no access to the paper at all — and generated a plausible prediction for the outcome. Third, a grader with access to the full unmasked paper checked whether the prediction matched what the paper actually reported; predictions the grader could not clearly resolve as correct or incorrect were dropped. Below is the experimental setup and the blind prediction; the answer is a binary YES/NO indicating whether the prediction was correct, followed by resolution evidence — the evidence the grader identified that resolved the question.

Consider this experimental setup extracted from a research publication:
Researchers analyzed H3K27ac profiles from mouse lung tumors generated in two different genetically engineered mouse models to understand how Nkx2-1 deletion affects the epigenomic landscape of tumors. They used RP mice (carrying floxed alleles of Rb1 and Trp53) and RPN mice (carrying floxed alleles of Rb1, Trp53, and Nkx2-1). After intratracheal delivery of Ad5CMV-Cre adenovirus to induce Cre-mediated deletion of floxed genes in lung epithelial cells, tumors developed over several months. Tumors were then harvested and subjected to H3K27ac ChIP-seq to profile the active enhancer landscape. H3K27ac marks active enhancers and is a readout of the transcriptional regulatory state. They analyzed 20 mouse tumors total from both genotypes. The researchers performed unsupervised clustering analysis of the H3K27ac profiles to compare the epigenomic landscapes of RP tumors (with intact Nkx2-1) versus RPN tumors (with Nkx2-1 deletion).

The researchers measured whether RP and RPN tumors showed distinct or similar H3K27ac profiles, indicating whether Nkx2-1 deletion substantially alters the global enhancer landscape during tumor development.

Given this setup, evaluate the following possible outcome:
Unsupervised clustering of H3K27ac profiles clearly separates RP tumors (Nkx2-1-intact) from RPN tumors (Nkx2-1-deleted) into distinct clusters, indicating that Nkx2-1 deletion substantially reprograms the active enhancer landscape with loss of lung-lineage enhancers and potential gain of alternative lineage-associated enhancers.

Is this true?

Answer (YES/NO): NO